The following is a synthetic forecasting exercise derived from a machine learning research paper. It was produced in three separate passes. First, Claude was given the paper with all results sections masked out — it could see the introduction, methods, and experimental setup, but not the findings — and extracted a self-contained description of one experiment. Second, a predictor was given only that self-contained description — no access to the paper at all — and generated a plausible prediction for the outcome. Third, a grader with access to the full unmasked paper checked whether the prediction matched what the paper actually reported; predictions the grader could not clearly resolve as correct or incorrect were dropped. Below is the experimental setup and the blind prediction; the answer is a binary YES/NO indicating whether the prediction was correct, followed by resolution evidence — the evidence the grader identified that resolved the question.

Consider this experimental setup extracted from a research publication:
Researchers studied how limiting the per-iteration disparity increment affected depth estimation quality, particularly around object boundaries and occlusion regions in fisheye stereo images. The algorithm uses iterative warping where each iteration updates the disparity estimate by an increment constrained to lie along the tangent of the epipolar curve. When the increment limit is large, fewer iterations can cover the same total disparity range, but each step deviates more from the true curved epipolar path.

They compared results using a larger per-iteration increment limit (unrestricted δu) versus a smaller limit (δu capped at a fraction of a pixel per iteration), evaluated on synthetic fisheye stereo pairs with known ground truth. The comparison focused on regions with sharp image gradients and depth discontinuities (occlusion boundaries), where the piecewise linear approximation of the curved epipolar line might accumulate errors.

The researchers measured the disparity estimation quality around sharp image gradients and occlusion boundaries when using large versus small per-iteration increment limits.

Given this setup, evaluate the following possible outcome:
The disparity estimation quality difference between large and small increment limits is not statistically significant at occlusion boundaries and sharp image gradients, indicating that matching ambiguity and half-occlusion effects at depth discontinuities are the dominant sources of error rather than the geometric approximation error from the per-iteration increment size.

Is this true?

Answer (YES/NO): NO